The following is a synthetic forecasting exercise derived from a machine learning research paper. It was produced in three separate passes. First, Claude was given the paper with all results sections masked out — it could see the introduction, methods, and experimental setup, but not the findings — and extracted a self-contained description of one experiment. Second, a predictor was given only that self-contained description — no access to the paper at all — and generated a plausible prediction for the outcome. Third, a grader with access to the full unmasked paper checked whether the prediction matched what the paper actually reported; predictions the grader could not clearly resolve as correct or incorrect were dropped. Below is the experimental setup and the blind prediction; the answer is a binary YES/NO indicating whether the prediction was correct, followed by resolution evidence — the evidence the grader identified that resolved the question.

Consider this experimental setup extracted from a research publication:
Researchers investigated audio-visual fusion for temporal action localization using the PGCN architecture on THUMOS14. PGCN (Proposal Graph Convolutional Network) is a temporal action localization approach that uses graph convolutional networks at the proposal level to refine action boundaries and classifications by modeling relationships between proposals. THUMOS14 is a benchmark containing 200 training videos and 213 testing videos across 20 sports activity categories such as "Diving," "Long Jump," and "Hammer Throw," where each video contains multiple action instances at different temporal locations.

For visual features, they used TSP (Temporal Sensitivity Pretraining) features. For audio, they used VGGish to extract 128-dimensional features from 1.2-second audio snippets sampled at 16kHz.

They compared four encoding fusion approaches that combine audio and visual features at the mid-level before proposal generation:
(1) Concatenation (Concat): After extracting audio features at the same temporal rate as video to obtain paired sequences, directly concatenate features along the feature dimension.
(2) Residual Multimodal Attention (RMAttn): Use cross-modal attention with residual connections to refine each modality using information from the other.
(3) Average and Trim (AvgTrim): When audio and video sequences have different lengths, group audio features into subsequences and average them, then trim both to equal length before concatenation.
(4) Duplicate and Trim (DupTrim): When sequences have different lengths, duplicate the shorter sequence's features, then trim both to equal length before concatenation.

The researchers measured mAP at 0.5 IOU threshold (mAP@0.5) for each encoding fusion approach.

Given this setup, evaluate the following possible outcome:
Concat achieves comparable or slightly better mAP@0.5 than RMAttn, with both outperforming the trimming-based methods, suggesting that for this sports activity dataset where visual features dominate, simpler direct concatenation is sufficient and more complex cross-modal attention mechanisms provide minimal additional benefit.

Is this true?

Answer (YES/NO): NO